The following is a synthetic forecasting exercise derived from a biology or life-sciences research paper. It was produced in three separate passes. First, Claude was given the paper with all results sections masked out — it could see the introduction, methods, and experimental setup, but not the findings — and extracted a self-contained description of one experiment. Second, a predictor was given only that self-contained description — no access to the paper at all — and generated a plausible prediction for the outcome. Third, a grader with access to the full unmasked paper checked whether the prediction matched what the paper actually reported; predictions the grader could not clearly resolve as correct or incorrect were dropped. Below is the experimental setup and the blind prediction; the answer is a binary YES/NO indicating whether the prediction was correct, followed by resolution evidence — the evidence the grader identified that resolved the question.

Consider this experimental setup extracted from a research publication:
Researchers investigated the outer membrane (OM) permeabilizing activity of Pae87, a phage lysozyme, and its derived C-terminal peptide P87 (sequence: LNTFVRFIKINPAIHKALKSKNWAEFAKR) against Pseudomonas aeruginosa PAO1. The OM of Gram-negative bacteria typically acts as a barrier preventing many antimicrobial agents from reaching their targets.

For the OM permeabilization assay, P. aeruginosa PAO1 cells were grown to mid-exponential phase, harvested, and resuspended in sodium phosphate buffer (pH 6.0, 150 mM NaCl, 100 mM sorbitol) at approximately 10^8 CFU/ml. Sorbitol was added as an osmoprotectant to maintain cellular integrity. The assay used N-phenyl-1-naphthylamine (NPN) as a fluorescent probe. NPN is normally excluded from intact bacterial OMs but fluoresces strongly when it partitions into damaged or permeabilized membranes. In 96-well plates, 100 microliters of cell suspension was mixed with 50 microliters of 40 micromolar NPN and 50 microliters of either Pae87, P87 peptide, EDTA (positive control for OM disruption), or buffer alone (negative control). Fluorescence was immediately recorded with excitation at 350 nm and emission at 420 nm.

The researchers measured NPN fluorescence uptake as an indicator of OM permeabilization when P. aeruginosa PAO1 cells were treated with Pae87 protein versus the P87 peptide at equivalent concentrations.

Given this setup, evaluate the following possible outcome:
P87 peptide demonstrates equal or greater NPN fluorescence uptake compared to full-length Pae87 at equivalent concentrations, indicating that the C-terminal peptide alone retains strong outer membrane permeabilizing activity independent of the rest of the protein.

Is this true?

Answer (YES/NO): YES